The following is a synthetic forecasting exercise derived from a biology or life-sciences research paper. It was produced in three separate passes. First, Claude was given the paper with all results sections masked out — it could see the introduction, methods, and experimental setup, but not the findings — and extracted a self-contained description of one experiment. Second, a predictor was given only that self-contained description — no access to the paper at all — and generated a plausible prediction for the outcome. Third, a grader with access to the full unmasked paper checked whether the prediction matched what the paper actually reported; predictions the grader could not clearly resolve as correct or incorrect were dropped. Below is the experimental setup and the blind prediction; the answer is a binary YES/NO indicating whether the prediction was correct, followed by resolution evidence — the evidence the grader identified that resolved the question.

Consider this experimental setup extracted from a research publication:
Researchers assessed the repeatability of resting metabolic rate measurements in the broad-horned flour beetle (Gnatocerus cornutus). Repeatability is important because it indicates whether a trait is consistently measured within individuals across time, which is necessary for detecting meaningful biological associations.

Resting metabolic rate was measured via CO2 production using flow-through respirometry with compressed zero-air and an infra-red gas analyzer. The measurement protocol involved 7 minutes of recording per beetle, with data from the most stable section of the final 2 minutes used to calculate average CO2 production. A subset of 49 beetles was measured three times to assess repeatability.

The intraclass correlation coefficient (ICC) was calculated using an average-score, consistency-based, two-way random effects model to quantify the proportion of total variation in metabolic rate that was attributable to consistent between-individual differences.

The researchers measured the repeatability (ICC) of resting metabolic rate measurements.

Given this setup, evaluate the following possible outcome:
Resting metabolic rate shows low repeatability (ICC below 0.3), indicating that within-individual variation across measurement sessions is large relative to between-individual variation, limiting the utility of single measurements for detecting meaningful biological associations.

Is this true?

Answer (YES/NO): NO